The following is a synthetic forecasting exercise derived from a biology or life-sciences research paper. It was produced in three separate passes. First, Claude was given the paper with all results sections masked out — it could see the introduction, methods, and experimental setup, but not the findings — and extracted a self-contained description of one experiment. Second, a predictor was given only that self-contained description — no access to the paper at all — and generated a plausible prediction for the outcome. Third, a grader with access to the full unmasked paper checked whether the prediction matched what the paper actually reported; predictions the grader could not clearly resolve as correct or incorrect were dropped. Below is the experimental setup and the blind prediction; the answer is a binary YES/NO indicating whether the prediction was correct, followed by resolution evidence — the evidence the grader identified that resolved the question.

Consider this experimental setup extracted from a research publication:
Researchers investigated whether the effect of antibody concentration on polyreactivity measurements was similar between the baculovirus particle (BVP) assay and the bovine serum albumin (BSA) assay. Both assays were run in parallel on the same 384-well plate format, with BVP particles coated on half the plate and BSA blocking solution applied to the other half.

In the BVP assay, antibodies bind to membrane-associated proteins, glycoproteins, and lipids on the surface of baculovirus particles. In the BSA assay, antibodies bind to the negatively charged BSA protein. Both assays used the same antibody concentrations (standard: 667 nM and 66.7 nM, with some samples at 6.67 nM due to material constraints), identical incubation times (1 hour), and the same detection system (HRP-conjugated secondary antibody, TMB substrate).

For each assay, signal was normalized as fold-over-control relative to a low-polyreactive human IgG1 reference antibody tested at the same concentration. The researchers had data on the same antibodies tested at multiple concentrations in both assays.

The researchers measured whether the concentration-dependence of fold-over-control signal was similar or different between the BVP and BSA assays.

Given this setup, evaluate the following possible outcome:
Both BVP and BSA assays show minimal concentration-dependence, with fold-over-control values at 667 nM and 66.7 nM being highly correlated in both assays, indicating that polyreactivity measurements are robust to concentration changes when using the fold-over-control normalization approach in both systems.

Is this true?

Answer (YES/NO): NO